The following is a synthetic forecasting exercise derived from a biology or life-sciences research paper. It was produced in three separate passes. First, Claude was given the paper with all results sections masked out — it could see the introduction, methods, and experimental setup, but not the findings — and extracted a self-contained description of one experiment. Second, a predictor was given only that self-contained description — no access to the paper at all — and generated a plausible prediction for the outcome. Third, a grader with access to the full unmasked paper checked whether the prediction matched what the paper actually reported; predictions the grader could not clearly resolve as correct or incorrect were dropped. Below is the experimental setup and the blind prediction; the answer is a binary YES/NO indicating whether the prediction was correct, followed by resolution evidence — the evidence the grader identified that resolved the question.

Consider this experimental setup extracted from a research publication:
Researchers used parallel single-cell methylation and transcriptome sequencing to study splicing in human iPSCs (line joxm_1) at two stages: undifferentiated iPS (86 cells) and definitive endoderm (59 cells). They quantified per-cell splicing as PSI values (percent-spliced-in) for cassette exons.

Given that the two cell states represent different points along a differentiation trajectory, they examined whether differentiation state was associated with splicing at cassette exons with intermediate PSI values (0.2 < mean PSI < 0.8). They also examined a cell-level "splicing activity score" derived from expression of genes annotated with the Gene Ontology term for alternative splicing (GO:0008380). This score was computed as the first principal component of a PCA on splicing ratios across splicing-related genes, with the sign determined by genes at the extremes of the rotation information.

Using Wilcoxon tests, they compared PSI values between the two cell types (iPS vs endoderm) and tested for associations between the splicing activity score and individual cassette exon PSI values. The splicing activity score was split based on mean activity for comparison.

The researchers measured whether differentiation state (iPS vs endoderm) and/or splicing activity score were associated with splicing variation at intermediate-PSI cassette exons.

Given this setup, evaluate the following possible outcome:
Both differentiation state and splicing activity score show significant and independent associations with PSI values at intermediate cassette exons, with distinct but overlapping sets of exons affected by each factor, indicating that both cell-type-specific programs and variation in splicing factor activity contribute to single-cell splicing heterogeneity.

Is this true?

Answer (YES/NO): NO